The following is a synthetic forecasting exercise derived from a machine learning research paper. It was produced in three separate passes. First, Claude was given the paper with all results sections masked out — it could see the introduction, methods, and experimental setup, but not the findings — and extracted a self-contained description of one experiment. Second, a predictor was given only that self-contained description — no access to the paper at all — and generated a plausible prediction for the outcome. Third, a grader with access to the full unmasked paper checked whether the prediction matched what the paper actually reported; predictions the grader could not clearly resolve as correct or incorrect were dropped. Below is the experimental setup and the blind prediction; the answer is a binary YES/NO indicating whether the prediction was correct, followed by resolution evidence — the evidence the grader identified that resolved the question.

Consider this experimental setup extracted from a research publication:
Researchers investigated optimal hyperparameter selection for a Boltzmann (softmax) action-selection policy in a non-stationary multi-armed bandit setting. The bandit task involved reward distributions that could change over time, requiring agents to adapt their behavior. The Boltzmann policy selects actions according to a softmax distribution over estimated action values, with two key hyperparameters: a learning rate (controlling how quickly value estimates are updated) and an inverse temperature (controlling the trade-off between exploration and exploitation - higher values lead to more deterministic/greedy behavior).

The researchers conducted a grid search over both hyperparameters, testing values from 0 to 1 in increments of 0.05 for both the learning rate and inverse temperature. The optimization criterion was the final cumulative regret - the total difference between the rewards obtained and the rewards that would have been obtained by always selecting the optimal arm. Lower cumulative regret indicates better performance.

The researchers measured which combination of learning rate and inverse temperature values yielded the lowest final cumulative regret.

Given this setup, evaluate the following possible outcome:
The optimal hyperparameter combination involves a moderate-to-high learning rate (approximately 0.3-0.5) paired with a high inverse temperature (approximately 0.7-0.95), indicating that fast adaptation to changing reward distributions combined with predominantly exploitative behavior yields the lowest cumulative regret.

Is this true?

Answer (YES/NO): NO